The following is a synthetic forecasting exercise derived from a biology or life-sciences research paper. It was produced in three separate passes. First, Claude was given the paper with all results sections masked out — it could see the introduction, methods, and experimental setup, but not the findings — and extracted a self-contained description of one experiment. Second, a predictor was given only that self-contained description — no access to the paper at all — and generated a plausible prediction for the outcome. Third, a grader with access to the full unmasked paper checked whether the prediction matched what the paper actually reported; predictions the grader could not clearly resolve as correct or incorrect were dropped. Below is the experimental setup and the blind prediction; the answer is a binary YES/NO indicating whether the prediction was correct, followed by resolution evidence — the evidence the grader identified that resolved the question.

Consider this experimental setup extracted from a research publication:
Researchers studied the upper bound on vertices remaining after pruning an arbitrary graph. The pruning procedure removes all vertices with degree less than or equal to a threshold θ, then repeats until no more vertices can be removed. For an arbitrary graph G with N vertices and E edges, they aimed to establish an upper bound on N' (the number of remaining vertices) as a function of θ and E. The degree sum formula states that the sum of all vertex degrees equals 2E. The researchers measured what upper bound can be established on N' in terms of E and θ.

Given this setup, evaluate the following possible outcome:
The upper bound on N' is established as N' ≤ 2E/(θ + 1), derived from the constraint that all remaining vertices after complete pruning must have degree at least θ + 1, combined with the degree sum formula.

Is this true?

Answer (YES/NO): YES